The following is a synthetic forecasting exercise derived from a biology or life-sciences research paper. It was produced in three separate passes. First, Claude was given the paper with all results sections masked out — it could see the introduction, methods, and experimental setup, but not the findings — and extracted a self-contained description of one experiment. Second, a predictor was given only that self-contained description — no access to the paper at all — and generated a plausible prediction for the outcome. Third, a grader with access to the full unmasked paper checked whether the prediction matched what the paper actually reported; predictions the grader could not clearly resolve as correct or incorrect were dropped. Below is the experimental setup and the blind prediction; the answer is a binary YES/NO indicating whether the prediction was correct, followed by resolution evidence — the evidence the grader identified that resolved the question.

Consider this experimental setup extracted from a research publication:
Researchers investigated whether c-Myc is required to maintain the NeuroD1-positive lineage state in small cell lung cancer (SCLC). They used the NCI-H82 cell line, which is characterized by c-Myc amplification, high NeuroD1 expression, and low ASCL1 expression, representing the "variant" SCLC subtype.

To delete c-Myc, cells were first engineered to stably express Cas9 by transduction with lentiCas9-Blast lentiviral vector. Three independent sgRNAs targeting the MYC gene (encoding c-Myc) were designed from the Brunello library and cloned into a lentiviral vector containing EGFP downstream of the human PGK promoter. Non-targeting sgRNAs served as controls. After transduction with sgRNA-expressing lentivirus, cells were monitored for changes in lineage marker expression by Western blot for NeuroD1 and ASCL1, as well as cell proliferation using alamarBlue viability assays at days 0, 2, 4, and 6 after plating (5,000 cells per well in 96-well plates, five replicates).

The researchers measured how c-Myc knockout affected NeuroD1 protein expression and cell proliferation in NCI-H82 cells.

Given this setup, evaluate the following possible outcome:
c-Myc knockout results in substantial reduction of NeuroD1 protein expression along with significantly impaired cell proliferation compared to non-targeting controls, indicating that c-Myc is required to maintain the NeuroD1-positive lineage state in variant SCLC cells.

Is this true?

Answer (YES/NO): YES